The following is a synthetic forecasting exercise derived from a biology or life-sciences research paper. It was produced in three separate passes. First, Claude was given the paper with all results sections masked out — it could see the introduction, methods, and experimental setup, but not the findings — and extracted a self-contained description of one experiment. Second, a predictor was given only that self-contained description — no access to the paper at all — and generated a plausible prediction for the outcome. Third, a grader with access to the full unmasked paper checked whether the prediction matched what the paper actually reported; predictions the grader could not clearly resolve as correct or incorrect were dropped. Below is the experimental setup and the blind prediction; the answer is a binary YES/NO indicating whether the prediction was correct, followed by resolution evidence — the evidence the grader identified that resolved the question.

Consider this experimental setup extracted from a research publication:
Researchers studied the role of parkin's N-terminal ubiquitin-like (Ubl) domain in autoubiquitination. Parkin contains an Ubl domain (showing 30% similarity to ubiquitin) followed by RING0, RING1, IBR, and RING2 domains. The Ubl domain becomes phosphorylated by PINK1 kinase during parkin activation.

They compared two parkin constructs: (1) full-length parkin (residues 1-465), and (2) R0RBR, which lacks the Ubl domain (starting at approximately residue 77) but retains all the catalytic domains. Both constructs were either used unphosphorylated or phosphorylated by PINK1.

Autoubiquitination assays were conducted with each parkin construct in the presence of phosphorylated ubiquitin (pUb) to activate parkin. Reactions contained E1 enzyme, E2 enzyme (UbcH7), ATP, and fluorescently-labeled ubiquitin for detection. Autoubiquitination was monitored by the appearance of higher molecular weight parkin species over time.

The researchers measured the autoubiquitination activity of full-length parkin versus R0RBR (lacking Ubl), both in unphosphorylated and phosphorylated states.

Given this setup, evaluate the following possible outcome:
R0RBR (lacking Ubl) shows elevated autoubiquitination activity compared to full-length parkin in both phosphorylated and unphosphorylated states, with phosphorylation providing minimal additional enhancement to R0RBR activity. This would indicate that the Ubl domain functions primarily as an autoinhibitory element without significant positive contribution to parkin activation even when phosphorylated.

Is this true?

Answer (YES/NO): NO